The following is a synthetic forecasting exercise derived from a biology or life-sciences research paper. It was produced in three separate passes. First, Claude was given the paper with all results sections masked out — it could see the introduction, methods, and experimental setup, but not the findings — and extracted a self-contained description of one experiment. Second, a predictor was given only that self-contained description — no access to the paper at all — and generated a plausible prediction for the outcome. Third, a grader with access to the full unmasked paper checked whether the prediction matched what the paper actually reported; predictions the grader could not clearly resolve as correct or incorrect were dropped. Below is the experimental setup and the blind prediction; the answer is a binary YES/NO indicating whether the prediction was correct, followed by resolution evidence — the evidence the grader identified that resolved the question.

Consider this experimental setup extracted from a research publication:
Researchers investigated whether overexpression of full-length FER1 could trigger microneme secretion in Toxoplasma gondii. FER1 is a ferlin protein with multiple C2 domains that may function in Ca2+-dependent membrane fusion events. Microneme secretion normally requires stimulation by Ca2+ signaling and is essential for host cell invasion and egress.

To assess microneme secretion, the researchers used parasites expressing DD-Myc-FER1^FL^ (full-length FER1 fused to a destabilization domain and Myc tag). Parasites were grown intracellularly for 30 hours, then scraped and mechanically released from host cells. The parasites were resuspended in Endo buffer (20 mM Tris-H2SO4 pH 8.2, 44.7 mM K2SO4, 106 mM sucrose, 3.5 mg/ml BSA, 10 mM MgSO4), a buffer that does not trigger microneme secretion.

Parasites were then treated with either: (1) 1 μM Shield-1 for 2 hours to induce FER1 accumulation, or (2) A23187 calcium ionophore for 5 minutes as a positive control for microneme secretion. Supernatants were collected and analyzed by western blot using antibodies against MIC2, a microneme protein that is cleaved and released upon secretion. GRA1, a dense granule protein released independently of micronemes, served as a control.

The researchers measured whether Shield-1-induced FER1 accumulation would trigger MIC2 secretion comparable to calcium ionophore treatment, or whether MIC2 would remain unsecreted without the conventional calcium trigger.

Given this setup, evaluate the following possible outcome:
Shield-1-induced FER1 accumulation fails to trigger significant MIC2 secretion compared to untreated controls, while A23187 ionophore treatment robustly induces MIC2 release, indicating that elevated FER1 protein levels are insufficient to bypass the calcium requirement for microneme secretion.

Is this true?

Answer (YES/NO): NO